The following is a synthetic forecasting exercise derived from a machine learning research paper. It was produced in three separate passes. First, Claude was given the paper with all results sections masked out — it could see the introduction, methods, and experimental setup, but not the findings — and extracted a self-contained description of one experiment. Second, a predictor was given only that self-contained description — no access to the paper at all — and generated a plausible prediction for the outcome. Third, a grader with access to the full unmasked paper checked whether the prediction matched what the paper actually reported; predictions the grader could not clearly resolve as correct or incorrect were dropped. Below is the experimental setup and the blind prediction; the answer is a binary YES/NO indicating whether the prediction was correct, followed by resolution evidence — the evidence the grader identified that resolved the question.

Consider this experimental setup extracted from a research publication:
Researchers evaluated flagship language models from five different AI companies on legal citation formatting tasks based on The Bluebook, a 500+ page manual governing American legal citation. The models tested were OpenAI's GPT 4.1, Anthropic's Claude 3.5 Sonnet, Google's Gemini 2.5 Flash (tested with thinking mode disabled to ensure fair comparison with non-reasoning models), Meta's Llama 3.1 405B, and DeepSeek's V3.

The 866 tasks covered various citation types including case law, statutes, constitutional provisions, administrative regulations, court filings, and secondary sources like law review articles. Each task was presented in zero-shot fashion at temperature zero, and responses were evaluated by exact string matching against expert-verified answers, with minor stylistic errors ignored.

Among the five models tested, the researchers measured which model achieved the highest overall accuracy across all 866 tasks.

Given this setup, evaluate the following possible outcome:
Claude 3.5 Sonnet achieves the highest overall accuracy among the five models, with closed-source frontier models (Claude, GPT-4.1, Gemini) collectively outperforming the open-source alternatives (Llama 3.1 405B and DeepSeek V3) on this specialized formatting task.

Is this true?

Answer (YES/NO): NO